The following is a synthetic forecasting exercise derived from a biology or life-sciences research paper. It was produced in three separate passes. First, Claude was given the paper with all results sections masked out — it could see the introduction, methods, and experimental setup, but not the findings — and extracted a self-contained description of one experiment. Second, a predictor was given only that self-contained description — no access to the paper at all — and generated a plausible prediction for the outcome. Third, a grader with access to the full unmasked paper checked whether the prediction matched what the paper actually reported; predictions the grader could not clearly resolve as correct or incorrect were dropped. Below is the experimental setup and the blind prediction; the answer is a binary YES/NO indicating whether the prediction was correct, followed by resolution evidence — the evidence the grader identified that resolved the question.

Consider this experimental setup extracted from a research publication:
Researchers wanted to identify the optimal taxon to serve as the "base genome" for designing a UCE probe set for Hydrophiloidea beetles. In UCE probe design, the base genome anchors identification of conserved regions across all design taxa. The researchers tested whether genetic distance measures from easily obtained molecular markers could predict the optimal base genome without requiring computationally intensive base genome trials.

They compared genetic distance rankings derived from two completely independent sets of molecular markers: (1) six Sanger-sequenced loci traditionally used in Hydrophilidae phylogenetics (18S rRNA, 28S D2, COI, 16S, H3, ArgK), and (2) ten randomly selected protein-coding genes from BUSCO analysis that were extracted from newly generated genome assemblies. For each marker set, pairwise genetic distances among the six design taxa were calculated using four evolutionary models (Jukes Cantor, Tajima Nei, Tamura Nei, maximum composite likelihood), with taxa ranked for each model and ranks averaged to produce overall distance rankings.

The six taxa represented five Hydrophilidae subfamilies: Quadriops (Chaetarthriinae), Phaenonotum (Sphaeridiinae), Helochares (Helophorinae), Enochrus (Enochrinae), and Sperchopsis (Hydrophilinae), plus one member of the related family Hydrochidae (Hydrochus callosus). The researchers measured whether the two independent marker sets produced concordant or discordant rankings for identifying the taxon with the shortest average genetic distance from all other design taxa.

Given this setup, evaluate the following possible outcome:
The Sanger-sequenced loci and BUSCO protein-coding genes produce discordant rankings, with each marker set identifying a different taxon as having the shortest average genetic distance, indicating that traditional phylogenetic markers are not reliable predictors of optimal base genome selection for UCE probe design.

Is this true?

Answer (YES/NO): NO